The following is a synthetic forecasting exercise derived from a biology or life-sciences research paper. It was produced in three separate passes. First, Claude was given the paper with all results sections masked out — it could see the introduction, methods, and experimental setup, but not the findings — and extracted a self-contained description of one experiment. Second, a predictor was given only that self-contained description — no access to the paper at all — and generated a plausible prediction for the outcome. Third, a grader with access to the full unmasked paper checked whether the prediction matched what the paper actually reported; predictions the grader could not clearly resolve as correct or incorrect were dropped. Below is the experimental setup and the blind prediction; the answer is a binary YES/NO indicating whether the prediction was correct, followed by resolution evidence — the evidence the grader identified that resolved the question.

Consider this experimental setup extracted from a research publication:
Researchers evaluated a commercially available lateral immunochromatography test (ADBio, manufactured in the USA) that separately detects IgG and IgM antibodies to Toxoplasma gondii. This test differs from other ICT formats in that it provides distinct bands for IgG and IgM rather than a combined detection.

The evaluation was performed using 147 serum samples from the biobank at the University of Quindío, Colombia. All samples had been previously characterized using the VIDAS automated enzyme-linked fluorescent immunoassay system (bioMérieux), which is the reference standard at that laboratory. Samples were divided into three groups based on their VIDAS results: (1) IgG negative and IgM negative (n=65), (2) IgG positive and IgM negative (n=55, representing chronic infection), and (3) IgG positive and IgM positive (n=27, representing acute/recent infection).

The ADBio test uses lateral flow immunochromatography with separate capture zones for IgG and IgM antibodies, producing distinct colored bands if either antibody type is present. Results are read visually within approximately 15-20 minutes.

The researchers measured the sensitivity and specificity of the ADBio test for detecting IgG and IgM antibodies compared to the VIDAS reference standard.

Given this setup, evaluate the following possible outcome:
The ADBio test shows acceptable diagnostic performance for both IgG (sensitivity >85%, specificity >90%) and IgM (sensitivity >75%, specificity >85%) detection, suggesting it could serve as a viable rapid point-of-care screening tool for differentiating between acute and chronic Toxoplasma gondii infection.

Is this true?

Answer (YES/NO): NO